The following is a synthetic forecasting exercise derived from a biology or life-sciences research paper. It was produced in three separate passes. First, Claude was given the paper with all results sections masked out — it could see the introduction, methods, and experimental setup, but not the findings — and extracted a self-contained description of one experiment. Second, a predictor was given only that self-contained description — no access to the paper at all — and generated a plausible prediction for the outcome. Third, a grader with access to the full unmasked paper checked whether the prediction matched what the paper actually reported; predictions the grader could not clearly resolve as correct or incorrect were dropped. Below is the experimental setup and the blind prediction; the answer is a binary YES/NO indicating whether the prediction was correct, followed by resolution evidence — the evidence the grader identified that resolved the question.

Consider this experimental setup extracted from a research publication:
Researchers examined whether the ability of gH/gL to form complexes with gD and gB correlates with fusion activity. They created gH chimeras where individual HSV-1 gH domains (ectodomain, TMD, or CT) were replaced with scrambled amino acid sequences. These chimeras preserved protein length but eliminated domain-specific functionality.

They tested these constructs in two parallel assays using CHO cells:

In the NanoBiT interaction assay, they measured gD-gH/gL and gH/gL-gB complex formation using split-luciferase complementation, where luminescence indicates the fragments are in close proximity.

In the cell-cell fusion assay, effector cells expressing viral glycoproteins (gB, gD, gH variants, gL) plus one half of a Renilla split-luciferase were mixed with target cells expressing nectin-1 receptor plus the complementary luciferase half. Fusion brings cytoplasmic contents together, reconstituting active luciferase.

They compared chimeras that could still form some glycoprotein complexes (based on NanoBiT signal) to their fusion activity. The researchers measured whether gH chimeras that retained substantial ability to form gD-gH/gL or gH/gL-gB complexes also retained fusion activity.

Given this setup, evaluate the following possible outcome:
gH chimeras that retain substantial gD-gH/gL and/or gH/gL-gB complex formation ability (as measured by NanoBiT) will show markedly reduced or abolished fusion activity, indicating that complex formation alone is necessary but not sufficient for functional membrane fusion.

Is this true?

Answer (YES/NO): YES